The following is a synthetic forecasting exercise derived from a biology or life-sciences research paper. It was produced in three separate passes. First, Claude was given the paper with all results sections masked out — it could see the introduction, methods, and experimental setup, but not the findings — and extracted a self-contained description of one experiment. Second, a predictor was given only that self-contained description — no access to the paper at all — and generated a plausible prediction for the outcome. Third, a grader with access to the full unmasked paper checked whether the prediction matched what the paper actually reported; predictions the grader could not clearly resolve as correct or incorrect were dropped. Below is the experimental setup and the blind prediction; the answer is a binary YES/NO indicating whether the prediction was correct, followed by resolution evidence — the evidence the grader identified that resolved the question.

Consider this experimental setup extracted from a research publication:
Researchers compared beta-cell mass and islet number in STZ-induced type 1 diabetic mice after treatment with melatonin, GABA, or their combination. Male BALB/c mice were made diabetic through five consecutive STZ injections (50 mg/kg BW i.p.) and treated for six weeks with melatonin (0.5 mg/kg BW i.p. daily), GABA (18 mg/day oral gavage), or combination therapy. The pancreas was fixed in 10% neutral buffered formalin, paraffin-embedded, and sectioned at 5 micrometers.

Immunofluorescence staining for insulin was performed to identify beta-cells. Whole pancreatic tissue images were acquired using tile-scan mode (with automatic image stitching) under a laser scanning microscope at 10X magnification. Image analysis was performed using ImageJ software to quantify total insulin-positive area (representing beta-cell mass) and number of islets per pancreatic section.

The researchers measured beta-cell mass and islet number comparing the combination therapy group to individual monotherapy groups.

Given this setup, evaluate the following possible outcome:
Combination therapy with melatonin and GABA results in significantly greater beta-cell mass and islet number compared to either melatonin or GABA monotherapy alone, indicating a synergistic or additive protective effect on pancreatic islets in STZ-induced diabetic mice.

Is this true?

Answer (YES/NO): NO